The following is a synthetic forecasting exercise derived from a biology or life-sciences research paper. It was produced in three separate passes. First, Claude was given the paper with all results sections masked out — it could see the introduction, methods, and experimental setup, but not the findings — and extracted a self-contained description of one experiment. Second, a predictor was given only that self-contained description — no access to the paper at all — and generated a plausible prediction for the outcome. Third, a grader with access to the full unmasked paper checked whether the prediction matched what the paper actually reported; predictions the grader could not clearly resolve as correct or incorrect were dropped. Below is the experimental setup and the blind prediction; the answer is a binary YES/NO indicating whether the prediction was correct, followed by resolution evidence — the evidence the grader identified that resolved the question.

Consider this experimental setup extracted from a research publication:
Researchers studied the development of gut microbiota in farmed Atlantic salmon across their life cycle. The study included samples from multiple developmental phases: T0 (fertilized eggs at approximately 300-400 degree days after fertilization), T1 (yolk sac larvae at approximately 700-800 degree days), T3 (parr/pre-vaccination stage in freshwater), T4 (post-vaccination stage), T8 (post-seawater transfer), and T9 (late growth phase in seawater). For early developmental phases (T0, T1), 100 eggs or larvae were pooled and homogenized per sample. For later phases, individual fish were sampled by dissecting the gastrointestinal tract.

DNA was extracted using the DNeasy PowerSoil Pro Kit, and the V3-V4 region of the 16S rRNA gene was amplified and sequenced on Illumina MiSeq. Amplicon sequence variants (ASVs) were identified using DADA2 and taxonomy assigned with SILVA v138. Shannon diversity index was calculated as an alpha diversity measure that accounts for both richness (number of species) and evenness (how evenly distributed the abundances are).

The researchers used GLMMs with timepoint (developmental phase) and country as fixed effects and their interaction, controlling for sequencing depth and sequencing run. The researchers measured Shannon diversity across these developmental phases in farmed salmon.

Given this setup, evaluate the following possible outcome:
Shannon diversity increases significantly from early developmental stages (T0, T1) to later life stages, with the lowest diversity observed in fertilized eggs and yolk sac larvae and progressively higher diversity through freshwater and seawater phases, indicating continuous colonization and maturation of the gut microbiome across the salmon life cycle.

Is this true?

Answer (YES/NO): NO